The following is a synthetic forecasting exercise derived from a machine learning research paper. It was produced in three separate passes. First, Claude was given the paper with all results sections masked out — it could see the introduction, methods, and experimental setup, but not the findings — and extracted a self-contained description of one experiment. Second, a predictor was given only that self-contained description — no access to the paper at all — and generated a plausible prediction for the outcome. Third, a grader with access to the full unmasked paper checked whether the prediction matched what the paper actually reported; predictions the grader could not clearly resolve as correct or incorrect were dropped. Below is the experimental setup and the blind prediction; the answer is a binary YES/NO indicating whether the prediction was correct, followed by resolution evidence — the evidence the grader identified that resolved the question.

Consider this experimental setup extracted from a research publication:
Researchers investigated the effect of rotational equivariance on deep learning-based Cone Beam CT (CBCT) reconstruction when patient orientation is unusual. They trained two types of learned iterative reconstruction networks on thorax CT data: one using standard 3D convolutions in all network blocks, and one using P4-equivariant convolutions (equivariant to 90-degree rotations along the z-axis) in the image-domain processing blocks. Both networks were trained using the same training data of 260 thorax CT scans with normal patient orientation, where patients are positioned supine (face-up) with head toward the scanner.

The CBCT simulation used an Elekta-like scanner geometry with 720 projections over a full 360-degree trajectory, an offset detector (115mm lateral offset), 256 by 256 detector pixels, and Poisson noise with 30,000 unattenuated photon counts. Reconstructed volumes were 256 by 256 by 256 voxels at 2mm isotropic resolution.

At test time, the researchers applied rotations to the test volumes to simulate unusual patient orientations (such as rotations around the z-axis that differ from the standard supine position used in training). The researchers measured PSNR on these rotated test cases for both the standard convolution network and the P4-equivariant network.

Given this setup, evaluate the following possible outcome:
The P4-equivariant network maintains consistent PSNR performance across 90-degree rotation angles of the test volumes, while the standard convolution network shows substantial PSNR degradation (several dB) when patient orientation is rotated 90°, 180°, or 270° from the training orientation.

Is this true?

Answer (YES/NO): NO